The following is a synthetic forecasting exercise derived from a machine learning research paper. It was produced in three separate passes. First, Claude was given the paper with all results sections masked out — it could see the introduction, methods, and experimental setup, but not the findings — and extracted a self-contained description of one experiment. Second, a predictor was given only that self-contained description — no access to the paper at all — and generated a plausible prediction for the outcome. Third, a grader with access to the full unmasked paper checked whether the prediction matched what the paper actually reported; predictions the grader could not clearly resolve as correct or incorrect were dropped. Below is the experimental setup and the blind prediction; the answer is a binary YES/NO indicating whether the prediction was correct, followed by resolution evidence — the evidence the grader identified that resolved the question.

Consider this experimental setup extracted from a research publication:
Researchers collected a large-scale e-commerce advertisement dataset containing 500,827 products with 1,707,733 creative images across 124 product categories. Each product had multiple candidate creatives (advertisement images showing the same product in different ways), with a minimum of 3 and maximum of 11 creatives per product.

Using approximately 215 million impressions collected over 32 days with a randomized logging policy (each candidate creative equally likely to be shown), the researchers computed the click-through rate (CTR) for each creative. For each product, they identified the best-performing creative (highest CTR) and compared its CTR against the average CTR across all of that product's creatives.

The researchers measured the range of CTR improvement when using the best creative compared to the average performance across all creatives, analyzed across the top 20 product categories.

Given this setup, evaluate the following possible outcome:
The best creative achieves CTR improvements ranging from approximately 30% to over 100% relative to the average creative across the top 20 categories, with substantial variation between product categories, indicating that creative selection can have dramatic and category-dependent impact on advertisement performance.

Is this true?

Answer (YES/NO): NO